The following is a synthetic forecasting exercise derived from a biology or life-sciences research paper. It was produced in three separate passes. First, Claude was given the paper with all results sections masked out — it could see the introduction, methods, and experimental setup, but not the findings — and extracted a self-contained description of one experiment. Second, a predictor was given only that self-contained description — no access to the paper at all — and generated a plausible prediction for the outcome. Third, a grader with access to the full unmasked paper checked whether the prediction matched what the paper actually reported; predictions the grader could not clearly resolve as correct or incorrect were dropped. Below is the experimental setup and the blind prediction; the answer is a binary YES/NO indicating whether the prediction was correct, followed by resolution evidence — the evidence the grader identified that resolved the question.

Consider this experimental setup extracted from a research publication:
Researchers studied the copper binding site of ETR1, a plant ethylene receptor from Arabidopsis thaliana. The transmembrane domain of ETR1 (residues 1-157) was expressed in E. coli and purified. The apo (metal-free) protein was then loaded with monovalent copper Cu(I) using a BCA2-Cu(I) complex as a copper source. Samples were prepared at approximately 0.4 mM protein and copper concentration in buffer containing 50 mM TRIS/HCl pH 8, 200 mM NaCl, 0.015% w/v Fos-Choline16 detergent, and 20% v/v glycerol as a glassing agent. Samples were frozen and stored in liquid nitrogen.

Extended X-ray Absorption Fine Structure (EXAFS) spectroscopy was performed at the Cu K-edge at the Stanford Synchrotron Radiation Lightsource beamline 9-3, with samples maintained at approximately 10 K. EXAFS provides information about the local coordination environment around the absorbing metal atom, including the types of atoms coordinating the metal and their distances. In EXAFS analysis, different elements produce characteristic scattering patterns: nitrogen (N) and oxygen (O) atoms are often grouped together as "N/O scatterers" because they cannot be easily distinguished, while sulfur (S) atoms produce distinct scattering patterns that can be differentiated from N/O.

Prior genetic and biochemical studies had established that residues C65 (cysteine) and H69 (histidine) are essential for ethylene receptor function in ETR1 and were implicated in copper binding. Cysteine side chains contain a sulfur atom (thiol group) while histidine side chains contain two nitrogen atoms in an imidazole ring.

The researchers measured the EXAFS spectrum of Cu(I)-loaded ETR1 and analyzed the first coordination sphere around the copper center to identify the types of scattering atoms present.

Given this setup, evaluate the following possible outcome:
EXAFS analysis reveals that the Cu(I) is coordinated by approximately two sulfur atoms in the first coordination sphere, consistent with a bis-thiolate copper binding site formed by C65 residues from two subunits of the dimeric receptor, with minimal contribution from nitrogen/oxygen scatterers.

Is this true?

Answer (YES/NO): NO